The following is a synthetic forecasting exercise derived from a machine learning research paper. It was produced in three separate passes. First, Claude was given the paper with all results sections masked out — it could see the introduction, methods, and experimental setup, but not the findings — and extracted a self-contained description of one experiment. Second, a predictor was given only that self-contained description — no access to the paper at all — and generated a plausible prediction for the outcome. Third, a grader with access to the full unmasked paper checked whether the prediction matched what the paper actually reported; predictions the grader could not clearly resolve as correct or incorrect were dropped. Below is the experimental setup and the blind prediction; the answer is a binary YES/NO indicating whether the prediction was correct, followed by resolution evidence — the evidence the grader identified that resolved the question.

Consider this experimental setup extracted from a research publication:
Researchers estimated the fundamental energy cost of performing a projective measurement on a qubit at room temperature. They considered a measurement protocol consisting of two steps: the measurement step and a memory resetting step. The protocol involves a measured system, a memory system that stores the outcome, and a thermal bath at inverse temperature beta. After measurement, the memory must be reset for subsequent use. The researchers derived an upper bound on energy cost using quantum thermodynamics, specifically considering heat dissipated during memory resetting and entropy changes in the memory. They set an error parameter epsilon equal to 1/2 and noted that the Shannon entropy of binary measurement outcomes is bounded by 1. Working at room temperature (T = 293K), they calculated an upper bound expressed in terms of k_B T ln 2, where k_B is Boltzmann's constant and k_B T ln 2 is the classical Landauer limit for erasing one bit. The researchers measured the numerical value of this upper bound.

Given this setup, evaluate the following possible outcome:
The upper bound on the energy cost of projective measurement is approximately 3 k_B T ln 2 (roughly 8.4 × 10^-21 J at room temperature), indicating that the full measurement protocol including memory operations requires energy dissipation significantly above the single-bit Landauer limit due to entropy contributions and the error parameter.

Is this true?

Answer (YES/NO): NO